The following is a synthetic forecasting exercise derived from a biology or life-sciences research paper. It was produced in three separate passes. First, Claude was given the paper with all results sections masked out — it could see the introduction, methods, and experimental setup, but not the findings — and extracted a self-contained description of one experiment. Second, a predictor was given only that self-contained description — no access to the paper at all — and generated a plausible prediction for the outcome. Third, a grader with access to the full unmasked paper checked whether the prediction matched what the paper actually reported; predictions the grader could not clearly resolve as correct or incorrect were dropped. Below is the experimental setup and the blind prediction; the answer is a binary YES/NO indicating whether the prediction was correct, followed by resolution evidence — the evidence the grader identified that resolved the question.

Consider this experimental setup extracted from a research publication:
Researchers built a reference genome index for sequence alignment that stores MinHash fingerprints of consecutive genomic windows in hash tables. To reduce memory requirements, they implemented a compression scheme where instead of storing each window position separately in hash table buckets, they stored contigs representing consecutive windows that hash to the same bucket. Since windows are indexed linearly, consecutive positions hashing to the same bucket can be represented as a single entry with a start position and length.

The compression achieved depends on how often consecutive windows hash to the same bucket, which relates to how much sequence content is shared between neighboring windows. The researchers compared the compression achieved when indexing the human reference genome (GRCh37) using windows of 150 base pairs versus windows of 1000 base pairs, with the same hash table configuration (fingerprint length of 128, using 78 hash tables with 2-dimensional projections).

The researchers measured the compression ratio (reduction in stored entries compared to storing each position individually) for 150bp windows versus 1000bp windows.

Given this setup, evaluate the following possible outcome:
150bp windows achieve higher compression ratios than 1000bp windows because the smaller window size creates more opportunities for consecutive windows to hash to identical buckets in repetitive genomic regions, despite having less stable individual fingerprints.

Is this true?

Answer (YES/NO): NO